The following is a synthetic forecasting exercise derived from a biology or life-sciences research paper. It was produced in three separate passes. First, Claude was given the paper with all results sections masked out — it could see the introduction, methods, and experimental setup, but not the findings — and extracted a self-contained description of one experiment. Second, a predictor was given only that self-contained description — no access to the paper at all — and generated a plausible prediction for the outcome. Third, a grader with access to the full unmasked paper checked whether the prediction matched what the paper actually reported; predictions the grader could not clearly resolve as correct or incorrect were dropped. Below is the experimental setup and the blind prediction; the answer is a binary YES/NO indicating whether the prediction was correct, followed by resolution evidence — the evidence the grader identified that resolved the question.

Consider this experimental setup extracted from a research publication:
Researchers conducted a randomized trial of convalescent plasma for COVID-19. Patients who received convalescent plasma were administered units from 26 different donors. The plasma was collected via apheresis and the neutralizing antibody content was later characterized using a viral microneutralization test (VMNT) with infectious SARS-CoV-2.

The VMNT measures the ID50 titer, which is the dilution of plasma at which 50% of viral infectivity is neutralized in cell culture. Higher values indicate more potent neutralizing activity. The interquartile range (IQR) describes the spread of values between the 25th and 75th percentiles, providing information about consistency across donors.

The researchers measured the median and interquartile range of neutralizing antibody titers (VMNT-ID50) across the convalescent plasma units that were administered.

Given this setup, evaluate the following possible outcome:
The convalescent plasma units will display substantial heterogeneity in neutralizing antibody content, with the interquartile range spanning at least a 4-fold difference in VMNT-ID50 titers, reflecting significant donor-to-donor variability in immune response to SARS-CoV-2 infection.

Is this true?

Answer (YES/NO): NO